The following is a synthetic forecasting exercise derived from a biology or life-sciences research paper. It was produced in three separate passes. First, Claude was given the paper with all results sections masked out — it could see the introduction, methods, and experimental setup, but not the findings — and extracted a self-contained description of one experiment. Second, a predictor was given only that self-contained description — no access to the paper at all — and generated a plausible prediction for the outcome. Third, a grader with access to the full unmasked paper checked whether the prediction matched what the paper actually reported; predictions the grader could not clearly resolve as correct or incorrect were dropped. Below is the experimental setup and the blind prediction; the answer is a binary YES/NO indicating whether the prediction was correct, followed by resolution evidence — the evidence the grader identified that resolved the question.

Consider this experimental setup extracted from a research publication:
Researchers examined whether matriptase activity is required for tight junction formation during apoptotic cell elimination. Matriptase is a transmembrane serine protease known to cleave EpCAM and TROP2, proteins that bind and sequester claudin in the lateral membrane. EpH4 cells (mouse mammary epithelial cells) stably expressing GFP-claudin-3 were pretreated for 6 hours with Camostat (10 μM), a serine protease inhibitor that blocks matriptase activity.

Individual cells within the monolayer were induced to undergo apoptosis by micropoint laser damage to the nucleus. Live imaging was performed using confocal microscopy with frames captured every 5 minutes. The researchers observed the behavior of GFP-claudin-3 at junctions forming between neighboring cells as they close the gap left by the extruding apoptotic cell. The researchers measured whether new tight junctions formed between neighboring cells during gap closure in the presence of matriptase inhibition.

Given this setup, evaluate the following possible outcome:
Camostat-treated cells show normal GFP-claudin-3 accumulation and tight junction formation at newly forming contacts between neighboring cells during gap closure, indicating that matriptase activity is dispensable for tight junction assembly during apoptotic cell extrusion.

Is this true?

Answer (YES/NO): NO